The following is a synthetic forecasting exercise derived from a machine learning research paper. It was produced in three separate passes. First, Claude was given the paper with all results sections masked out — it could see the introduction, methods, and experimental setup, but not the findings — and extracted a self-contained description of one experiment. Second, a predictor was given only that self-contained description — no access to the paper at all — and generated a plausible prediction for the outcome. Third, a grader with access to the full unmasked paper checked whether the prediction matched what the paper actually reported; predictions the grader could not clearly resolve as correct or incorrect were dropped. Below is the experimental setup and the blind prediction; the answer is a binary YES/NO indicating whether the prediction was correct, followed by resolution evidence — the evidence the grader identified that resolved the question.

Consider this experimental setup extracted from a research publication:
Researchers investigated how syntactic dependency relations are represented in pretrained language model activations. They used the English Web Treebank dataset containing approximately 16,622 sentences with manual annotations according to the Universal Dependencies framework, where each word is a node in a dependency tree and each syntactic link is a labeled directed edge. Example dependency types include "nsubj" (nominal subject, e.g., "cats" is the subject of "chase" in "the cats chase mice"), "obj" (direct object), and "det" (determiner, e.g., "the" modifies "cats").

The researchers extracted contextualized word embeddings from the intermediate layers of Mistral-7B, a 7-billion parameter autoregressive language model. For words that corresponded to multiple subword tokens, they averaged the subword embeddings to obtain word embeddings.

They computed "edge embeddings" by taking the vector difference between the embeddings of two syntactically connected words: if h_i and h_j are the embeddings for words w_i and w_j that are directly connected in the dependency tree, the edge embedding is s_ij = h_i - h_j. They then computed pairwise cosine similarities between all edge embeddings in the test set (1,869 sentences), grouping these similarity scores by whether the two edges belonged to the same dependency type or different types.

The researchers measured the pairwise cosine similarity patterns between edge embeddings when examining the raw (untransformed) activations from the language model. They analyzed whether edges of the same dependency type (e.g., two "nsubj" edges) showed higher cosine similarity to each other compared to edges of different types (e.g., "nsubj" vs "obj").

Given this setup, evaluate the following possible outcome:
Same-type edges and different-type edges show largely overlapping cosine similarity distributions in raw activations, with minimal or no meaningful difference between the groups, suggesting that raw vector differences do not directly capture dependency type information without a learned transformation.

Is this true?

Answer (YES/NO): NO